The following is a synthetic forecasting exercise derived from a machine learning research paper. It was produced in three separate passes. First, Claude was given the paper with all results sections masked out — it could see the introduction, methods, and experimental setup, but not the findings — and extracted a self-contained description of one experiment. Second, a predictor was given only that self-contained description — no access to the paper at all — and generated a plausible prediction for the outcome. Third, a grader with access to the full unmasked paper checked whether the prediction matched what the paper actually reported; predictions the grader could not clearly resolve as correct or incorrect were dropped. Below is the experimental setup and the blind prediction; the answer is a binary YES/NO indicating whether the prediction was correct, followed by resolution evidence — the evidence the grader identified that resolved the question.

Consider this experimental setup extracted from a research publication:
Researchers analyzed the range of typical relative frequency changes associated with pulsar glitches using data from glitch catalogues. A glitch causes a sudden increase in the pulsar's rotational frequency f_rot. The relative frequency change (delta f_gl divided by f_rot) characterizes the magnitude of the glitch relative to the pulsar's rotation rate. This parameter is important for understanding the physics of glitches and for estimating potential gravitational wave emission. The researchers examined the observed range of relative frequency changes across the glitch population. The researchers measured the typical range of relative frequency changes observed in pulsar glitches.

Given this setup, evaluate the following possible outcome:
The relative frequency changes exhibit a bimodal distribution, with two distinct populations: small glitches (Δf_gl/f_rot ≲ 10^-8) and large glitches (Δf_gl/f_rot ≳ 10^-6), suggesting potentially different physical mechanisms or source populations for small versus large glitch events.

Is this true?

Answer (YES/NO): NO